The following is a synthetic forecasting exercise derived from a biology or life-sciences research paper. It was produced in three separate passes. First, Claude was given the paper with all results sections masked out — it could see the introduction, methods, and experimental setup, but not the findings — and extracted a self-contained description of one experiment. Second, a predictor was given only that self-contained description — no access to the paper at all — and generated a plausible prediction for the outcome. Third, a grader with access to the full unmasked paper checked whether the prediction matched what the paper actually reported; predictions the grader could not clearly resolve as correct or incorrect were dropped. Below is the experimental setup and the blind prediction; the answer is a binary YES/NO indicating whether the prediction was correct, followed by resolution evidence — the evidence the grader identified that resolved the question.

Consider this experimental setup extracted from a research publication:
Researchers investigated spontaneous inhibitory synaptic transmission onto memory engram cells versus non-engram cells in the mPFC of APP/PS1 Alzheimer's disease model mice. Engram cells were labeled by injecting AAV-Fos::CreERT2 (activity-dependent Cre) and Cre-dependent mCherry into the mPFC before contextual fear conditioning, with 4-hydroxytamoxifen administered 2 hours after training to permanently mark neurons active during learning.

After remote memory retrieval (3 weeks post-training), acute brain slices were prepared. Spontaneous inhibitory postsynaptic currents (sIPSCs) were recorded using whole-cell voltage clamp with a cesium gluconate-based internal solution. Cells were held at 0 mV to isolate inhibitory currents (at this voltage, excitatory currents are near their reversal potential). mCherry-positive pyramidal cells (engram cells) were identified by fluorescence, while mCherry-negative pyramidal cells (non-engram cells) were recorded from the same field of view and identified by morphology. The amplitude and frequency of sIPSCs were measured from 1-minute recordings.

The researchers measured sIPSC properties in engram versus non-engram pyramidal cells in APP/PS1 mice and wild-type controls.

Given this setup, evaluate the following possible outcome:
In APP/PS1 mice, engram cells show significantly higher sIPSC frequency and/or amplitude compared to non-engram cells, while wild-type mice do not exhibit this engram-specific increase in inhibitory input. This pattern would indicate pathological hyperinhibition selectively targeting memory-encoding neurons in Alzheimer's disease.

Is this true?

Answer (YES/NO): YES